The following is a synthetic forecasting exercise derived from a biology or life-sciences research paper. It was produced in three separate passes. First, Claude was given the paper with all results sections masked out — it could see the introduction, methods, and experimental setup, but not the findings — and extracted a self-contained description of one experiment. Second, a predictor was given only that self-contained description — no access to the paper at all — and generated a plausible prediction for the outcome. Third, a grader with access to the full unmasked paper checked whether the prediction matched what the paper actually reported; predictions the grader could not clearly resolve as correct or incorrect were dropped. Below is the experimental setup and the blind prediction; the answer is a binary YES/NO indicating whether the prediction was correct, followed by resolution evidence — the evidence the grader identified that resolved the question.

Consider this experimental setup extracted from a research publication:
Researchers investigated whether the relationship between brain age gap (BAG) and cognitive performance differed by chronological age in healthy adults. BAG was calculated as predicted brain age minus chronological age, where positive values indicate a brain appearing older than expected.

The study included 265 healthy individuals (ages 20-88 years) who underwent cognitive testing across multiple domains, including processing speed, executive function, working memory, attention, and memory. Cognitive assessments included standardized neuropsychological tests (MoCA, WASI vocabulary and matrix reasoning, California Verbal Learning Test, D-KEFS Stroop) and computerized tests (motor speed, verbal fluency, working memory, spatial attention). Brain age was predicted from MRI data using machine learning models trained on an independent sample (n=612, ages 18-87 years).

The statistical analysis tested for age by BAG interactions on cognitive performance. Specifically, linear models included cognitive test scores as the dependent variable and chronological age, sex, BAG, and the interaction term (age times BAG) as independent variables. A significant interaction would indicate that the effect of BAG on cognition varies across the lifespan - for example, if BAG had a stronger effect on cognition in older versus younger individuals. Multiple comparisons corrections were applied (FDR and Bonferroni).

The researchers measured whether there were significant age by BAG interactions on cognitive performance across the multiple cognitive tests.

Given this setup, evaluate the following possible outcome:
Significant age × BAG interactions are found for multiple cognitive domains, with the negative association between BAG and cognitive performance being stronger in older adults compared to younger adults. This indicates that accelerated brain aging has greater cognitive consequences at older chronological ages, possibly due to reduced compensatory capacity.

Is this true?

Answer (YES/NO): NO